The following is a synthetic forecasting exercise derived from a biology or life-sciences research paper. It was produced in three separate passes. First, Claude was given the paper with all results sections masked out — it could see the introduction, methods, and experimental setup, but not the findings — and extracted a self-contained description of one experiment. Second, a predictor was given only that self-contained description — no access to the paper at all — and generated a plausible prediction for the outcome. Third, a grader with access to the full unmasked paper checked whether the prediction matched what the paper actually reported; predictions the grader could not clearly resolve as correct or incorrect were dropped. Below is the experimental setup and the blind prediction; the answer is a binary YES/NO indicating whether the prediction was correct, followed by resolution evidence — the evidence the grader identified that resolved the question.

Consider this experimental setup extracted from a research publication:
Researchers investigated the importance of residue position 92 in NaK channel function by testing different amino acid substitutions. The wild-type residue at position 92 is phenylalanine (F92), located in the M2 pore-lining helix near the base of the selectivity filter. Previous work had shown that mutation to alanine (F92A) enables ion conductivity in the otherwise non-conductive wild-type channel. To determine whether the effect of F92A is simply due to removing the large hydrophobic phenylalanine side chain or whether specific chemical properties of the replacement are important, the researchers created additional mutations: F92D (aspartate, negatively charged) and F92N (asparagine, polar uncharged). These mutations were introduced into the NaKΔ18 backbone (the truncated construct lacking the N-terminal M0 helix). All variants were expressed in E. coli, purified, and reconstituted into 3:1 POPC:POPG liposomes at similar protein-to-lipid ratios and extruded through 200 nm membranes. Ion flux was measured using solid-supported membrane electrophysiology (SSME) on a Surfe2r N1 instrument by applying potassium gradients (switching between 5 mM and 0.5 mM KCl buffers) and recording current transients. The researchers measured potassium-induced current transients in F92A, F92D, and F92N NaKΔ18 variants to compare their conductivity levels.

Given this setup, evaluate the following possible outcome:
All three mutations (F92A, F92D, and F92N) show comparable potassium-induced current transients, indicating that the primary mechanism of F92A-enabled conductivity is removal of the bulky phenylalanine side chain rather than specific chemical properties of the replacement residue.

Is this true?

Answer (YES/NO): NO